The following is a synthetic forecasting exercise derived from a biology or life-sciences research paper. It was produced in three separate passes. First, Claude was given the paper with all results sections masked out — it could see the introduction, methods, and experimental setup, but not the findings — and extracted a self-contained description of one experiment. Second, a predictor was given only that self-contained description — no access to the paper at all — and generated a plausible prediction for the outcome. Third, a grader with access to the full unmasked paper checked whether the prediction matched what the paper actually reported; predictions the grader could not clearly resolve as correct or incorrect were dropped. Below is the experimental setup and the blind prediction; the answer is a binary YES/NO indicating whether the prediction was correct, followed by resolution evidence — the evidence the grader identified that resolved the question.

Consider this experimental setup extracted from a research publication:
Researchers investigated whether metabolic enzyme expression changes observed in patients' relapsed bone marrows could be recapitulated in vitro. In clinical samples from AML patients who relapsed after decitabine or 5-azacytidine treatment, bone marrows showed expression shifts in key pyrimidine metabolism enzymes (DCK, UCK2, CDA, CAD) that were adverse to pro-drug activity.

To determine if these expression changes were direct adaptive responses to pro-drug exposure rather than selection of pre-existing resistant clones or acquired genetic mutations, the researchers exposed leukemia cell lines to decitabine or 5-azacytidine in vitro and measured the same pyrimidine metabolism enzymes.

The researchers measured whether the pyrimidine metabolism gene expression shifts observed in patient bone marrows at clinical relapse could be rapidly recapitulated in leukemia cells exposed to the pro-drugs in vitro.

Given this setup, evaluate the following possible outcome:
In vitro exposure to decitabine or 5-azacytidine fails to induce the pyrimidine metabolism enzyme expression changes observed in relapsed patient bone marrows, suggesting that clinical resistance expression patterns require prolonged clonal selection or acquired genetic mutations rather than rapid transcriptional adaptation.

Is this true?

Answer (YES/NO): NO